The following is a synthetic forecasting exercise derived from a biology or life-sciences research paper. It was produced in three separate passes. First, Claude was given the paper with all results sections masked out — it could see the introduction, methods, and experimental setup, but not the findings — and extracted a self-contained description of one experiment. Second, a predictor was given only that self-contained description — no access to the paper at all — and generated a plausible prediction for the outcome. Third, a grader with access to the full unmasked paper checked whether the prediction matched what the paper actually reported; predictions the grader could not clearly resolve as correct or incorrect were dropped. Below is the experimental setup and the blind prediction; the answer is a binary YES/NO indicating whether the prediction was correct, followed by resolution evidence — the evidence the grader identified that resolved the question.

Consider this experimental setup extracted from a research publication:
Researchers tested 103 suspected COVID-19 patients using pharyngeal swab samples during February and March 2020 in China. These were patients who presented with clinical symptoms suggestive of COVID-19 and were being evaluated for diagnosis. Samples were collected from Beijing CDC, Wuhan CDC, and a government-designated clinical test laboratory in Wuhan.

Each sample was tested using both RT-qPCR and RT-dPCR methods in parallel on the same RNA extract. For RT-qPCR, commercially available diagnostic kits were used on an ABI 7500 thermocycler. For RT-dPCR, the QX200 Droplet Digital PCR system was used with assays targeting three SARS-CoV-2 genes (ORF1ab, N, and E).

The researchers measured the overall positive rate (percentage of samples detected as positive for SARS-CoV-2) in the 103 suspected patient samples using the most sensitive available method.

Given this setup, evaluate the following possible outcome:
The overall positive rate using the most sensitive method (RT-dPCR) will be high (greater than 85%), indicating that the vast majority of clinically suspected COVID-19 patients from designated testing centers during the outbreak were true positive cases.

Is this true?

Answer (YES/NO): YES